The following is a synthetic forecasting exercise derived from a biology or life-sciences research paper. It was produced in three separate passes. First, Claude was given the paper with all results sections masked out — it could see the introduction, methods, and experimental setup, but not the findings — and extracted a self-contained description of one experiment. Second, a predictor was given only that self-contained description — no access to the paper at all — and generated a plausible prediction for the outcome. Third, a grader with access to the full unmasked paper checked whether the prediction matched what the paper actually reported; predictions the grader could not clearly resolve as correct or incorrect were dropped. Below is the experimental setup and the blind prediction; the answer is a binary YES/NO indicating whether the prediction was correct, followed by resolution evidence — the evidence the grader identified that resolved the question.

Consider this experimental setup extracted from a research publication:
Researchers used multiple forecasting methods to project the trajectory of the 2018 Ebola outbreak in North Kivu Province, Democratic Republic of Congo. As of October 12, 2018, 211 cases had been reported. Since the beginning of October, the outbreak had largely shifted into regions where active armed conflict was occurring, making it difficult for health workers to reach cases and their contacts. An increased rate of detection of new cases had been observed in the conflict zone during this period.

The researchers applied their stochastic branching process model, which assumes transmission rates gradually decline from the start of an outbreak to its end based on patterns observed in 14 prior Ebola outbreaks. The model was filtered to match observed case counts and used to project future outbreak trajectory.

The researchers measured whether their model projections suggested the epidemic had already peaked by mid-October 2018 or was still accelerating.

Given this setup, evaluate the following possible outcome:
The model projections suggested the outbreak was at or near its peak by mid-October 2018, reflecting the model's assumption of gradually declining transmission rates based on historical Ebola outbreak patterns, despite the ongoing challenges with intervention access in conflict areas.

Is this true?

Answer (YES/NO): NO